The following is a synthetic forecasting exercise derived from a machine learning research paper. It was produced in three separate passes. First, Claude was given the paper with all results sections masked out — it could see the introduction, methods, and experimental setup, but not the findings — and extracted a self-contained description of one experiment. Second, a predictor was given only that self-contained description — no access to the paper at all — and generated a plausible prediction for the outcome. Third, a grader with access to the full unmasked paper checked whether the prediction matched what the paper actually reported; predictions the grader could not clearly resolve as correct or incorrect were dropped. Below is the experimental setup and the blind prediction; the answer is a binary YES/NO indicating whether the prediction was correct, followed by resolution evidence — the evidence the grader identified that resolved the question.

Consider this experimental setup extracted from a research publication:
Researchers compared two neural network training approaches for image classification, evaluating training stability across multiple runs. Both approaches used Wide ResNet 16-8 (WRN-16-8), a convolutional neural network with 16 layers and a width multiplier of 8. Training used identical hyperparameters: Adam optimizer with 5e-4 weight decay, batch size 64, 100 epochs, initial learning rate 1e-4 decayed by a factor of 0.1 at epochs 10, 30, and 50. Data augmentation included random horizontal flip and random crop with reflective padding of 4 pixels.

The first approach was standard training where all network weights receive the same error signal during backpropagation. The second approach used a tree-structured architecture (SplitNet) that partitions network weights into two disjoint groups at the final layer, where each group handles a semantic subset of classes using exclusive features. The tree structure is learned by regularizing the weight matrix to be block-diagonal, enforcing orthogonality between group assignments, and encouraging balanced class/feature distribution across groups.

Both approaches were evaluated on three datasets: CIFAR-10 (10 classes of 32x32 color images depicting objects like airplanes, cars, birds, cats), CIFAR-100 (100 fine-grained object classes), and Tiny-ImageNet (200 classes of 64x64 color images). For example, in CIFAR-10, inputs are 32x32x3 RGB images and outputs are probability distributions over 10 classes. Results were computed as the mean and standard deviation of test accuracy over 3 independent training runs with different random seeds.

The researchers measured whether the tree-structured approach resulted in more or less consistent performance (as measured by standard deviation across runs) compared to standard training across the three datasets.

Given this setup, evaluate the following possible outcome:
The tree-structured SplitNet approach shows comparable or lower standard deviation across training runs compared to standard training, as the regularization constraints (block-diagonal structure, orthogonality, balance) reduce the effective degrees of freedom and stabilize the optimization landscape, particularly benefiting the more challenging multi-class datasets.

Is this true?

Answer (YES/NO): NO